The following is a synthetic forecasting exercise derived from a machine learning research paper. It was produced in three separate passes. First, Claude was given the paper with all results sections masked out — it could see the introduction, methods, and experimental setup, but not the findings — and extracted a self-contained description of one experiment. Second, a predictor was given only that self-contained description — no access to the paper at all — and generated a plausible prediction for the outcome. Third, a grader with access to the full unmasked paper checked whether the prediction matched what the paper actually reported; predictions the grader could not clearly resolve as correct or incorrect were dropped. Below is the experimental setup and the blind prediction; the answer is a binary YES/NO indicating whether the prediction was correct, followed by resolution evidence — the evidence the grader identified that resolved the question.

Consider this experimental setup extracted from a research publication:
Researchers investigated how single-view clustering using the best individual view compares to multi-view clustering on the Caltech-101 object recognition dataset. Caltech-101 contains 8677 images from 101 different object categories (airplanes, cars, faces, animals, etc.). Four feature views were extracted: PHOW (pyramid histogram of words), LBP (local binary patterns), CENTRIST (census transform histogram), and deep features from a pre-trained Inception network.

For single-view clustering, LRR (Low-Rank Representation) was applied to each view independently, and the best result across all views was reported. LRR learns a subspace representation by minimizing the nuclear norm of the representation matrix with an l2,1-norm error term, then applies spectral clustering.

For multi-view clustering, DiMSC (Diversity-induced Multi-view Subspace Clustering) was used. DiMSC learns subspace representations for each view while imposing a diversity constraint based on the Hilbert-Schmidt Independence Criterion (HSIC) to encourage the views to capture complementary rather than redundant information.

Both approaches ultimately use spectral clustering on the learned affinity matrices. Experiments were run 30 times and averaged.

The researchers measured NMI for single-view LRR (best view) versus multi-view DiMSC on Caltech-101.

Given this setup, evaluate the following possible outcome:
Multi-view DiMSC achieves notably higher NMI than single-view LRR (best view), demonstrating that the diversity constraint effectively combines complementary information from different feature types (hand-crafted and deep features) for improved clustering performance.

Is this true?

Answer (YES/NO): NO